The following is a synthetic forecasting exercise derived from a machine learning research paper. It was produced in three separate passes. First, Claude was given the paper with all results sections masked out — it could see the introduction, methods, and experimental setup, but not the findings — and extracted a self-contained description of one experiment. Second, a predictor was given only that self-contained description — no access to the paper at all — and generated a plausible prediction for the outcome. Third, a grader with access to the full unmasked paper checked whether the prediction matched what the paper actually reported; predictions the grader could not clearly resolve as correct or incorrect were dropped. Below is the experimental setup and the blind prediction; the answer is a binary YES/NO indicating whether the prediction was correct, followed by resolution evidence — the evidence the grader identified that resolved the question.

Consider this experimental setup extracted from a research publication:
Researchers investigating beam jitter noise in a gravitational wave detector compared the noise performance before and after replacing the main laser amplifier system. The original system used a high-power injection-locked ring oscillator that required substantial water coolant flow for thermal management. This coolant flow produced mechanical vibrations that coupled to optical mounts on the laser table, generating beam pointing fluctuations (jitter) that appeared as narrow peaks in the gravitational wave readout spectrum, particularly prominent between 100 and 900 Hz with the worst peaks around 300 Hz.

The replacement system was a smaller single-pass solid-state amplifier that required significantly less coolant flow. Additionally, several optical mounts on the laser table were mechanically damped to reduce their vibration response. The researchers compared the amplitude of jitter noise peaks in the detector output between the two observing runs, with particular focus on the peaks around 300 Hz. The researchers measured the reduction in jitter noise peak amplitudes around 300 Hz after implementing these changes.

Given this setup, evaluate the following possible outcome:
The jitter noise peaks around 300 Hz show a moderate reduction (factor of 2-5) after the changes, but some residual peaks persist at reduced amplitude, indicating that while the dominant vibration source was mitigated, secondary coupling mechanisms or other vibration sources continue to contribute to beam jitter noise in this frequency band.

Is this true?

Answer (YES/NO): NO